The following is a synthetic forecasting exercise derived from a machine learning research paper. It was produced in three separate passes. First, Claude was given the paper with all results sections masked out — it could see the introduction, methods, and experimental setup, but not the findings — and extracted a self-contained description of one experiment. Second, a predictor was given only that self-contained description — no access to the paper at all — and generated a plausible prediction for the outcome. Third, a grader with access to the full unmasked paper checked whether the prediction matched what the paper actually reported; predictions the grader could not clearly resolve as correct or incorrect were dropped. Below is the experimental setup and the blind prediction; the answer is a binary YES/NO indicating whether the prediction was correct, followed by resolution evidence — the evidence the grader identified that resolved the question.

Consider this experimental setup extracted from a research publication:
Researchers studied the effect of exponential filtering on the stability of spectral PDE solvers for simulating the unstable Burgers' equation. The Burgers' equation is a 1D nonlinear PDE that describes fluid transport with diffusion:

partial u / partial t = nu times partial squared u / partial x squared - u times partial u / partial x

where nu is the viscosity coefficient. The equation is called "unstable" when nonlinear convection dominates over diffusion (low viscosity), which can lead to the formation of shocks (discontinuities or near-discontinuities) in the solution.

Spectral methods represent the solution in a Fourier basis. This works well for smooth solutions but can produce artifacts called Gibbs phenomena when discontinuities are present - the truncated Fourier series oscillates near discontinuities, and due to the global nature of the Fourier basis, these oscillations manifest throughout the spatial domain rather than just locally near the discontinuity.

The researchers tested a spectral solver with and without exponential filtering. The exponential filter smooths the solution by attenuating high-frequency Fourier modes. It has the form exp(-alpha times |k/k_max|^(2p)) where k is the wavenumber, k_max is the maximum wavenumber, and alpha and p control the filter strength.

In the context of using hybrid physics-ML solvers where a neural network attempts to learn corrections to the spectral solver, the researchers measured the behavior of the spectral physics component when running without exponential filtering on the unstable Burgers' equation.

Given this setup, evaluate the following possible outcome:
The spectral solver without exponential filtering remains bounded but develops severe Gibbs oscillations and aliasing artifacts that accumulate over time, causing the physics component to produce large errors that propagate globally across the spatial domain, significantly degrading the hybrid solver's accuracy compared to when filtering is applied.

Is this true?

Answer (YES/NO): NO